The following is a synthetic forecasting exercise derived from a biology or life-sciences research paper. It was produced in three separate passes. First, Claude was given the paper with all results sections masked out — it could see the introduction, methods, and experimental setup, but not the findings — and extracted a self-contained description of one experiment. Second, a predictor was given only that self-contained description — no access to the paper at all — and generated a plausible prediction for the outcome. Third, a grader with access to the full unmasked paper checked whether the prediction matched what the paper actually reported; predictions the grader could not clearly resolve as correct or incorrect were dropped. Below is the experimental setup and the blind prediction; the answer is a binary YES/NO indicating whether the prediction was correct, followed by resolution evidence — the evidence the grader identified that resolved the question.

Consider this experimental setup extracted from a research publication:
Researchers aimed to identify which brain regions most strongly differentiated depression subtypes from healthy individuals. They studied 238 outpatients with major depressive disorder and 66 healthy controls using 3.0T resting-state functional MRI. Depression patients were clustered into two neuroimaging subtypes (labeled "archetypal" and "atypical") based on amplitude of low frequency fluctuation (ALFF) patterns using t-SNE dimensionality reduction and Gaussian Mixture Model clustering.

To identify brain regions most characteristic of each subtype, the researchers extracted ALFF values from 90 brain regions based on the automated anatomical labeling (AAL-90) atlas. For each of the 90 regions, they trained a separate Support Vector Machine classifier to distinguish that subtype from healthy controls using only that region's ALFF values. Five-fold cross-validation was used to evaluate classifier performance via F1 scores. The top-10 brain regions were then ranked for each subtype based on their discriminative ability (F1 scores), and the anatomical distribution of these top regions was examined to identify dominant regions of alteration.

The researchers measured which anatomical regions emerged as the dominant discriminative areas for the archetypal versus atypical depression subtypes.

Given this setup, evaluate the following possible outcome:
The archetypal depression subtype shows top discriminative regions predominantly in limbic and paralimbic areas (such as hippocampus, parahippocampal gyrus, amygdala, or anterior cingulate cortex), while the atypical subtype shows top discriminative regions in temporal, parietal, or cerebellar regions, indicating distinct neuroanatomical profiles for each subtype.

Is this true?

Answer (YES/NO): NO